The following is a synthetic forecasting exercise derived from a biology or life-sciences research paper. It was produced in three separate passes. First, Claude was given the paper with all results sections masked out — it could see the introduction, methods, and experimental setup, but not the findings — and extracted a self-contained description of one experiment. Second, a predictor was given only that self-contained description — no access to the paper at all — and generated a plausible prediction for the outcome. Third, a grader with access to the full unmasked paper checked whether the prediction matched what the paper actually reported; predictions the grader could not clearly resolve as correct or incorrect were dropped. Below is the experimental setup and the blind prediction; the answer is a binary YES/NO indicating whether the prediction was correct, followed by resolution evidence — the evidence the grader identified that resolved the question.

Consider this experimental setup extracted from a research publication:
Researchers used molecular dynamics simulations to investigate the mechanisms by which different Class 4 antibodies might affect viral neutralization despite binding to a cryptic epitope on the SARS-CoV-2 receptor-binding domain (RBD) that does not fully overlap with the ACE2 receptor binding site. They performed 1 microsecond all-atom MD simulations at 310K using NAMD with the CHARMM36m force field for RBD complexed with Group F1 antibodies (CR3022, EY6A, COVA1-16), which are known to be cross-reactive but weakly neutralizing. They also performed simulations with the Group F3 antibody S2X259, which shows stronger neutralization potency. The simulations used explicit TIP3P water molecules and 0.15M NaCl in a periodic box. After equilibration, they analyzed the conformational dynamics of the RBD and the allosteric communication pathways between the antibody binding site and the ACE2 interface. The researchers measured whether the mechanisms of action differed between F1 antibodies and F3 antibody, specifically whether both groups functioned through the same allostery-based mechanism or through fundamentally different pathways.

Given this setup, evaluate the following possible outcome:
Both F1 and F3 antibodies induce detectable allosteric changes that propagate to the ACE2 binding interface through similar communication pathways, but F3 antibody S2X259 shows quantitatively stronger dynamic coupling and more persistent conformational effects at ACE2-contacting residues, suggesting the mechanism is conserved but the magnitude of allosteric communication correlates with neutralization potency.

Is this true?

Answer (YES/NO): NO